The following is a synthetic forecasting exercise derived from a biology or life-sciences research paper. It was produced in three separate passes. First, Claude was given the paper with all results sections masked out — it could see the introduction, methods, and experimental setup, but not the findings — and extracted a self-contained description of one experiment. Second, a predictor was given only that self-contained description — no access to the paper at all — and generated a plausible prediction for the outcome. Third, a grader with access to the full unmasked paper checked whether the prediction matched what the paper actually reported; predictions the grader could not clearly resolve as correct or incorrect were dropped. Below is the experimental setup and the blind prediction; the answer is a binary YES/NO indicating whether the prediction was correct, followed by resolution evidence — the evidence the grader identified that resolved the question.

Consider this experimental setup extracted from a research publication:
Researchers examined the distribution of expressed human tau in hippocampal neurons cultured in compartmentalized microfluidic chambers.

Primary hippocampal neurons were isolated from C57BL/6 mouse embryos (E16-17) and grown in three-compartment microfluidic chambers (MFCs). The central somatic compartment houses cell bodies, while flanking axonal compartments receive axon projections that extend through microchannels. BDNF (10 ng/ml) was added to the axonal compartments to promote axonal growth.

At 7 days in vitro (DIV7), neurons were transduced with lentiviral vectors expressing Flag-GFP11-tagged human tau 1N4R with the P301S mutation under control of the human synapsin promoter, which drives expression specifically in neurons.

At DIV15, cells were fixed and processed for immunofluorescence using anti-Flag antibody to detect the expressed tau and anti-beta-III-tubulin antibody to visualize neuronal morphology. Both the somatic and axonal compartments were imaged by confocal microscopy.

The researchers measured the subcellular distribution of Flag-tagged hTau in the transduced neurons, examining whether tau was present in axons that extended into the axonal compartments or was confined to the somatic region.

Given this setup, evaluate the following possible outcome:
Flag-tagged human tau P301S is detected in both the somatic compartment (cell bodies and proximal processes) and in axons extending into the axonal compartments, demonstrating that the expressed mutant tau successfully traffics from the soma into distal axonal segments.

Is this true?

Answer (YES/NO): YES